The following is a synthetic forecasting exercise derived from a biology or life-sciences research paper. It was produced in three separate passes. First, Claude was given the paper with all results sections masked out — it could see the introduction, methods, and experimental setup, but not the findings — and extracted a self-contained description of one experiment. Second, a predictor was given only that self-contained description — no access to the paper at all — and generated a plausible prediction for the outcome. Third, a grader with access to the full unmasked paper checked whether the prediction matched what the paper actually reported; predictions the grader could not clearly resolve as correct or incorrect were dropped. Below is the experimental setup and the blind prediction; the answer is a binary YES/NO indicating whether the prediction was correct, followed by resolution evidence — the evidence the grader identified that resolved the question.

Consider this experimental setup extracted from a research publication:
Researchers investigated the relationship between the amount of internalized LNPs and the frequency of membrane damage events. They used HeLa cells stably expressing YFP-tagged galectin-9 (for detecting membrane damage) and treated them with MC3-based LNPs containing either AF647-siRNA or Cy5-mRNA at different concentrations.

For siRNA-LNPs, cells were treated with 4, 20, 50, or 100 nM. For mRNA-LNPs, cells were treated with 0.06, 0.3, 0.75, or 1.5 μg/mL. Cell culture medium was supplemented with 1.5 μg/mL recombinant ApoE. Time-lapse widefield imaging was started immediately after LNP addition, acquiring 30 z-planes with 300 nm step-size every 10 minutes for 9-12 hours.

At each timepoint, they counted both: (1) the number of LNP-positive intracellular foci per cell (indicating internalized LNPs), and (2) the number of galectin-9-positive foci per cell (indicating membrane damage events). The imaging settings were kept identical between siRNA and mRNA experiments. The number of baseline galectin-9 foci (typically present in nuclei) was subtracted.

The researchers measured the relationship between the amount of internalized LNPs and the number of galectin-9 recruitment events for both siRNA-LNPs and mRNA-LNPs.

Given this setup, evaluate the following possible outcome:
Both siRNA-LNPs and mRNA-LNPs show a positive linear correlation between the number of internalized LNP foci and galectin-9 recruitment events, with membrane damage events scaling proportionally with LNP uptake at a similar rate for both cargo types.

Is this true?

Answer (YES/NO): NO